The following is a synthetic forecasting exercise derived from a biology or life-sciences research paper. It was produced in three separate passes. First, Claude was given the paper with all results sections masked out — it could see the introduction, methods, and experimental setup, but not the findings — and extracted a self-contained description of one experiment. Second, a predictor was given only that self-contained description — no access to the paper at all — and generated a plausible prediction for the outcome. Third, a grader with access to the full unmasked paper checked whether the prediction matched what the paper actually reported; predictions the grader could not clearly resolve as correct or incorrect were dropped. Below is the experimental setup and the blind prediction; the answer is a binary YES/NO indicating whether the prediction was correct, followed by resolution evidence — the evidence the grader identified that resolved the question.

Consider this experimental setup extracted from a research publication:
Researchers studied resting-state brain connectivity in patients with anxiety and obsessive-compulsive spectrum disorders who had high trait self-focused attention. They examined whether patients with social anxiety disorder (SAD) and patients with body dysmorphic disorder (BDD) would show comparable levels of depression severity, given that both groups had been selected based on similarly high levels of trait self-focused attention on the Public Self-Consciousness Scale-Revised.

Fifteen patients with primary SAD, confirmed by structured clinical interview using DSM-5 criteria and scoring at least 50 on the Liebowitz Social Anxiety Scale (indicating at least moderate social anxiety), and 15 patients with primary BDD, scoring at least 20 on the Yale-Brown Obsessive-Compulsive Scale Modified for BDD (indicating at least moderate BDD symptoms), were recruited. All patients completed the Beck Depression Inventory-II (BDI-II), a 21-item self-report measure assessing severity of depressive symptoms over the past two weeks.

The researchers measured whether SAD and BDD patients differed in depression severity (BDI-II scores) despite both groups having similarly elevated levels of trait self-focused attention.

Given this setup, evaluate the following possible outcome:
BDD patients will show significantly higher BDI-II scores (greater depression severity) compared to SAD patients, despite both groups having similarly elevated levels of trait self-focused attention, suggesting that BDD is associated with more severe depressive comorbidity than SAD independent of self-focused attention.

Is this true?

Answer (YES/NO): NO